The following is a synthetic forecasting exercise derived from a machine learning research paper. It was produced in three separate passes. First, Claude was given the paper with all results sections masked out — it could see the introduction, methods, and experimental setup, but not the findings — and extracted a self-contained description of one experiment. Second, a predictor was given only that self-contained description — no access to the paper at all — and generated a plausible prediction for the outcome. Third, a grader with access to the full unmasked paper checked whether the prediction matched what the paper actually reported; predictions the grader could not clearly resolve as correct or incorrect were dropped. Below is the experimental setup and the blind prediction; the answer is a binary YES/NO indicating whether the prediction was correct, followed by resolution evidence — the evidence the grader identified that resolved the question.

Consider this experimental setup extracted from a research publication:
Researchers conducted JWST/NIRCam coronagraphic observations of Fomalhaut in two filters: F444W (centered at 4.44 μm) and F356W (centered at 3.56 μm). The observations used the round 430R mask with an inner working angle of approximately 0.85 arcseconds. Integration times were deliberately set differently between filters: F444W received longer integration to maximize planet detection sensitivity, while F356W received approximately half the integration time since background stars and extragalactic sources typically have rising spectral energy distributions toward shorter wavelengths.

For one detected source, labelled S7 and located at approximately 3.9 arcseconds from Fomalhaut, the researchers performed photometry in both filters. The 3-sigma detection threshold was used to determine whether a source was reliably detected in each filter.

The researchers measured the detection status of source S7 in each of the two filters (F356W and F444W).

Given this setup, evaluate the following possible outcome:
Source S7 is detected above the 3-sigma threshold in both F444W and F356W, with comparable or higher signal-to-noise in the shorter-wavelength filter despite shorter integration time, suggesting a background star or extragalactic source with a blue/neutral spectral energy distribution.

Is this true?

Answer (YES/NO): NO